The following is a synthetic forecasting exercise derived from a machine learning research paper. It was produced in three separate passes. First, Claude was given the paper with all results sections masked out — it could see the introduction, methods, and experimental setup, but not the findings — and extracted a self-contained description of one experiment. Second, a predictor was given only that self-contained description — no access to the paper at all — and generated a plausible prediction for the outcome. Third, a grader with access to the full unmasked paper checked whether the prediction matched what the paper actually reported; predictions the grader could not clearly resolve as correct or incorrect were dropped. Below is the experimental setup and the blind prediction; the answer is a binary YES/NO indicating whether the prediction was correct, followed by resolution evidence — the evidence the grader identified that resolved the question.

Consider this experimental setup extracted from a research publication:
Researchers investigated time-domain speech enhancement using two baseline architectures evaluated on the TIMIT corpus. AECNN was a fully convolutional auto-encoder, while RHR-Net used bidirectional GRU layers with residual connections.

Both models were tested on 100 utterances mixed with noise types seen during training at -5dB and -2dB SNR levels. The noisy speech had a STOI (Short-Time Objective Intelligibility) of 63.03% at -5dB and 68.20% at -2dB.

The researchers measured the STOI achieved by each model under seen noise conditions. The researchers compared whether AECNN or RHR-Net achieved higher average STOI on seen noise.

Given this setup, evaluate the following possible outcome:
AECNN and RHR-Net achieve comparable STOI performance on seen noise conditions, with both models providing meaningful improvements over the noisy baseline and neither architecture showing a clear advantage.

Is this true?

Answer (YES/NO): NO